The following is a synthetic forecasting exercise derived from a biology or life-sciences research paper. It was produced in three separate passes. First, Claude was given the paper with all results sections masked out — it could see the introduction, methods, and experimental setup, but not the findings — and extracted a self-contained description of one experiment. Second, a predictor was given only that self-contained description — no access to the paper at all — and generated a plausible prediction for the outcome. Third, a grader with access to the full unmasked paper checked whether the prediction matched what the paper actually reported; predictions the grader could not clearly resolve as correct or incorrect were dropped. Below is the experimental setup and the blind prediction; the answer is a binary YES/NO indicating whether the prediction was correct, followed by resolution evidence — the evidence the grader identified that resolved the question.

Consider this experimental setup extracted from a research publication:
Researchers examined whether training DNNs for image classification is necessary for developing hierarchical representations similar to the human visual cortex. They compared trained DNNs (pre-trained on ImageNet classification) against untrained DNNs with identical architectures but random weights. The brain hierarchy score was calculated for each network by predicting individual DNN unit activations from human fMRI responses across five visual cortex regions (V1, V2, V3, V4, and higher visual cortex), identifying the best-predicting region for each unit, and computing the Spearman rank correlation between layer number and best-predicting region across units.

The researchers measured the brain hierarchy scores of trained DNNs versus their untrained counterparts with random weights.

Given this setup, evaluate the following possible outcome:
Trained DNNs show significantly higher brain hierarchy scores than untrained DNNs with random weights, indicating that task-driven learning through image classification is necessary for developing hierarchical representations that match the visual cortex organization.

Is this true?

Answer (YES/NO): YES